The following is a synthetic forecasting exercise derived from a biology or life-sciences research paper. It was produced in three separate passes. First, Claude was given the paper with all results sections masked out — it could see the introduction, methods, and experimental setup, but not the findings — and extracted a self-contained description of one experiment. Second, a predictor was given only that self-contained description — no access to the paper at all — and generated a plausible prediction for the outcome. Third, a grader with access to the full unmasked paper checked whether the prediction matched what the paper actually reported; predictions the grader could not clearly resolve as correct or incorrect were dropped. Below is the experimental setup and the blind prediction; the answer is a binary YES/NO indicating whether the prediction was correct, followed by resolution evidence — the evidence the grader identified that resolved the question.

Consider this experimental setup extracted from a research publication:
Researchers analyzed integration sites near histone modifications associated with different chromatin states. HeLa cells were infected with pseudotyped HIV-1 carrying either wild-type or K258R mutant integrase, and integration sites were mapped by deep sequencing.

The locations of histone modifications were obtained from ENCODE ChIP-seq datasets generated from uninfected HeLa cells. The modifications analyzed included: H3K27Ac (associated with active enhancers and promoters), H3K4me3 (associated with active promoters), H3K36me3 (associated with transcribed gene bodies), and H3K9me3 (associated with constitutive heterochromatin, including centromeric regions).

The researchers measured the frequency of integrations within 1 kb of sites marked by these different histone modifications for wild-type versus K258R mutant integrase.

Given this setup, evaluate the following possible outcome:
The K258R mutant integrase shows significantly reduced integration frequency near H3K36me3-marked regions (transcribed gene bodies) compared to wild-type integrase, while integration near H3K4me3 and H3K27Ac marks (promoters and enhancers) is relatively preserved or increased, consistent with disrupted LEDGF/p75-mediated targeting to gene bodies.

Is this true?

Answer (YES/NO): NO